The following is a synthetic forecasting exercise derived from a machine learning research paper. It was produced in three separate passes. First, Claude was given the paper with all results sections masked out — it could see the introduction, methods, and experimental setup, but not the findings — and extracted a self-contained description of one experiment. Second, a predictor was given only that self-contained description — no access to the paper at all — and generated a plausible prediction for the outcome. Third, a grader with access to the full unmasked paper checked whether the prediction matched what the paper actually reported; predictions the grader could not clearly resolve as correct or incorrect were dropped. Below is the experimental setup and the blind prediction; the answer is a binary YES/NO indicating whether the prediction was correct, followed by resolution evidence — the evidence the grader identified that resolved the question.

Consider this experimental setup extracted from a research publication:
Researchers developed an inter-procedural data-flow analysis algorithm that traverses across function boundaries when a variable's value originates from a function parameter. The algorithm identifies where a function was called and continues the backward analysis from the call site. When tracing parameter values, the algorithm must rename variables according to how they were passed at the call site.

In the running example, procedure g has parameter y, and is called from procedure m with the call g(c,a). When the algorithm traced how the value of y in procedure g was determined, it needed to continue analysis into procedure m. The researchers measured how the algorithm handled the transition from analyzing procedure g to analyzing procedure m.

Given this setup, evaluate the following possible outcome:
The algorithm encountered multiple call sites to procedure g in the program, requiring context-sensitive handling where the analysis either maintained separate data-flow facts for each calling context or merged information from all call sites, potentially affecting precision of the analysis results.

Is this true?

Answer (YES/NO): NO